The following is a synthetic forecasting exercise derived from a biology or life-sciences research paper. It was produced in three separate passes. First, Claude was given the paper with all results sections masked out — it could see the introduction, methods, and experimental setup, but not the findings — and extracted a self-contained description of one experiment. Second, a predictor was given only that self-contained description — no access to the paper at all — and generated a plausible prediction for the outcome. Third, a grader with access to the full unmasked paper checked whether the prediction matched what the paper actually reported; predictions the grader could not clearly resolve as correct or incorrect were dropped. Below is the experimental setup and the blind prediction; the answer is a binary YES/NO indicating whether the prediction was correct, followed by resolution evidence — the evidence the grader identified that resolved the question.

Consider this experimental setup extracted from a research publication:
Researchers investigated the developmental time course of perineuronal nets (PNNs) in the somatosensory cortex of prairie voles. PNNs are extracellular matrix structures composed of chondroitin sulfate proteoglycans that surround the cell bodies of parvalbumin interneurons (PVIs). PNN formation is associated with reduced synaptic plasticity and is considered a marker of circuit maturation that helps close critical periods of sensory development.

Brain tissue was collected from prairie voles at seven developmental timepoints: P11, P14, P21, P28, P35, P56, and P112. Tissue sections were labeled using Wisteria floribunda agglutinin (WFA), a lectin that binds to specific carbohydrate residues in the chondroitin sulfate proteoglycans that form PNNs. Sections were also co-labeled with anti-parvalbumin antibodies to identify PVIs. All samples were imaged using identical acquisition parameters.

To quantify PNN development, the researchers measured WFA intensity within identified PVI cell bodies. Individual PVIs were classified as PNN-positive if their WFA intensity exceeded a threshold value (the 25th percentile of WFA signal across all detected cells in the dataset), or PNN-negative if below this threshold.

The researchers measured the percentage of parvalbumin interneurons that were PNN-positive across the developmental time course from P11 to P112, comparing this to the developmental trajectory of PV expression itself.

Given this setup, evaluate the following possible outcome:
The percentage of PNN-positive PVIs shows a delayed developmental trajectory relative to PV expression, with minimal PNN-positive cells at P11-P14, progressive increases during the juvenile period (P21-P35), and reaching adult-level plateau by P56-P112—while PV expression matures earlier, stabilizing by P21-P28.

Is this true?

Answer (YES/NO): NO